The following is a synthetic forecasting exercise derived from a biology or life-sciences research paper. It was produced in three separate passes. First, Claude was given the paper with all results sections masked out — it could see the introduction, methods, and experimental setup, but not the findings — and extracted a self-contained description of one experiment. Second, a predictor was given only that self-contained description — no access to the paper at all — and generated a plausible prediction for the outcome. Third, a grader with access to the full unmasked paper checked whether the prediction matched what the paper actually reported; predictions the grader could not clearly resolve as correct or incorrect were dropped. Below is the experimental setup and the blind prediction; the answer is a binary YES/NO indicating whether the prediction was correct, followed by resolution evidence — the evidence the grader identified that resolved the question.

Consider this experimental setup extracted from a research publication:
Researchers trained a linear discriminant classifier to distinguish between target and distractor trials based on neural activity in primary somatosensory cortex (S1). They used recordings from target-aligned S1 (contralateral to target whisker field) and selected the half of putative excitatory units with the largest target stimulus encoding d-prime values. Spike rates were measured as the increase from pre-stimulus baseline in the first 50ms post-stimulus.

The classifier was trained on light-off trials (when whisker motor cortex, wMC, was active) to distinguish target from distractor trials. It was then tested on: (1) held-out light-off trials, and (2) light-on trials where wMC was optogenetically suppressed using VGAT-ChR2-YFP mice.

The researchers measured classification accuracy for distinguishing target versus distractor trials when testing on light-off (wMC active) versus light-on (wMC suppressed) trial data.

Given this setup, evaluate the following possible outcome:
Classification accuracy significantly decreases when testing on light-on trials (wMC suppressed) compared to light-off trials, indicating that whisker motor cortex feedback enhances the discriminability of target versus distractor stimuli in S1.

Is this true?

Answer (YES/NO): YES